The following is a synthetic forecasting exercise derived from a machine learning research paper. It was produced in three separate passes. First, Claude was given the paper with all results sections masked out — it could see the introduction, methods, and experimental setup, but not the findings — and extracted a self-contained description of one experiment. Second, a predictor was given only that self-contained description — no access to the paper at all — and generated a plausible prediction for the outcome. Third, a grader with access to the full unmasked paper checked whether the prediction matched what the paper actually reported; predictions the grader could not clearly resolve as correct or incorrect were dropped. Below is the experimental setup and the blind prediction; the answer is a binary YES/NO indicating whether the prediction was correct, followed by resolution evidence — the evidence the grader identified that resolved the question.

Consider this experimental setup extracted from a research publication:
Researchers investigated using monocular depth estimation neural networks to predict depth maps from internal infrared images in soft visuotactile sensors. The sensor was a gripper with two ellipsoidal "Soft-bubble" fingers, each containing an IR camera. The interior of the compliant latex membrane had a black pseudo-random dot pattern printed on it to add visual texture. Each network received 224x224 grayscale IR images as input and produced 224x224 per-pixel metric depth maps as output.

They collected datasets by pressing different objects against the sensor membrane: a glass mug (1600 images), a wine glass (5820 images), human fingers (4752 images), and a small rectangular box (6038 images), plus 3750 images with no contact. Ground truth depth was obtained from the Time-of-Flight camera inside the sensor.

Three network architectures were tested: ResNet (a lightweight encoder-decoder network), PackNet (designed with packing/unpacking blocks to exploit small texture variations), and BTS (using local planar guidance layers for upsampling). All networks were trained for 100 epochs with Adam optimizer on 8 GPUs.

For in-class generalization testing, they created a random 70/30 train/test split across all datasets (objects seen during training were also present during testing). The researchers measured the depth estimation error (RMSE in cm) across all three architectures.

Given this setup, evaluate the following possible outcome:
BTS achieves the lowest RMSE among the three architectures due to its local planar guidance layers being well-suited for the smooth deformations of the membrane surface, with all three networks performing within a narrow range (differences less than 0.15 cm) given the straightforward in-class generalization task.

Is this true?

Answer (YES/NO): NO